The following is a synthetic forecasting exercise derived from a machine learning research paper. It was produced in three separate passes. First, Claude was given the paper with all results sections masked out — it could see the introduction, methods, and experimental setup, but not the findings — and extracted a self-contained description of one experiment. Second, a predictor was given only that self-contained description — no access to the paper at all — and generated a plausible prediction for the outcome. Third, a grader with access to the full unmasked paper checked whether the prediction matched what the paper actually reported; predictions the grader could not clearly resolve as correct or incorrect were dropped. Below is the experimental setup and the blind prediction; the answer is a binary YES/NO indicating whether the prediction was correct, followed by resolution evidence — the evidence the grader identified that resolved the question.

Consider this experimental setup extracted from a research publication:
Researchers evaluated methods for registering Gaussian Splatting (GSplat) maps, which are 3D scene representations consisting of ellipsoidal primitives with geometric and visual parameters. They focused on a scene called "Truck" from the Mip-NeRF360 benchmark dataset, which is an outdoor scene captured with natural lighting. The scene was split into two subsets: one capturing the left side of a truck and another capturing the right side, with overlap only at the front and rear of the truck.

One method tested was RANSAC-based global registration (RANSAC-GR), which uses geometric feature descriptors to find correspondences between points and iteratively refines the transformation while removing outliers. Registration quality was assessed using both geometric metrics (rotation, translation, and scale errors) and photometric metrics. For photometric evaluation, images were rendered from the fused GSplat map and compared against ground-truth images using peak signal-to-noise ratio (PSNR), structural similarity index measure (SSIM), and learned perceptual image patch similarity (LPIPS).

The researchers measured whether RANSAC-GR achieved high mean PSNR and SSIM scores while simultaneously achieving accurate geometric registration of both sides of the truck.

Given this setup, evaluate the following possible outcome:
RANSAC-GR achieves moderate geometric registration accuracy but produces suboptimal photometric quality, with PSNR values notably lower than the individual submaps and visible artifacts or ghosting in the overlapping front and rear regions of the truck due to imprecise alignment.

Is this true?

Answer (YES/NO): NO